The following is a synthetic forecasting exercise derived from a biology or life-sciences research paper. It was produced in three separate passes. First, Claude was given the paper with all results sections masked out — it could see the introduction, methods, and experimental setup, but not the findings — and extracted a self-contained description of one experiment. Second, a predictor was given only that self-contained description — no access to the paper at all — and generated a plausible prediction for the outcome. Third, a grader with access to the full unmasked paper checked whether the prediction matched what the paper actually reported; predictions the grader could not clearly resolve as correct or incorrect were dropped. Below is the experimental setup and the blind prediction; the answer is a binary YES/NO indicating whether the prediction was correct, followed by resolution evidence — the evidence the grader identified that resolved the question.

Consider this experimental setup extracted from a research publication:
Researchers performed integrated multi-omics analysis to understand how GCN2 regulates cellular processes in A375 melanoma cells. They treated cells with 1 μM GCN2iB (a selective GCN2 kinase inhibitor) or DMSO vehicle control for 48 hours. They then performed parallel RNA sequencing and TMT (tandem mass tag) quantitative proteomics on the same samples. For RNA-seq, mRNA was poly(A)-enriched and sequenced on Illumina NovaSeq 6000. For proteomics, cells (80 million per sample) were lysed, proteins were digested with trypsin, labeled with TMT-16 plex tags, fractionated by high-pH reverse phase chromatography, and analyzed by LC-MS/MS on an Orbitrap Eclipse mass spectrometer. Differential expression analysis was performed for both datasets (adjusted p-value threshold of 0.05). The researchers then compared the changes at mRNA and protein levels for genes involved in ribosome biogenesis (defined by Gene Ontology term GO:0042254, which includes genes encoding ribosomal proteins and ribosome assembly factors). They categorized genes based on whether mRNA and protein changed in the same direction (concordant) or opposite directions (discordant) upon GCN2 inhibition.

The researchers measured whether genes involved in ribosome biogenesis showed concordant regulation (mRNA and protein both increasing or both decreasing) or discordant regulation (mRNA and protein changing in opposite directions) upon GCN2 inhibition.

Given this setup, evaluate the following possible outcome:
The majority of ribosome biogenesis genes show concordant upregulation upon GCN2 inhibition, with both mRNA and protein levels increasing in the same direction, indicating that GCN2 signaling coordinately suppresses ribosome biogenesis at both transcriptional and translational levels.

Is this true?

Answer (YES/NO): NO